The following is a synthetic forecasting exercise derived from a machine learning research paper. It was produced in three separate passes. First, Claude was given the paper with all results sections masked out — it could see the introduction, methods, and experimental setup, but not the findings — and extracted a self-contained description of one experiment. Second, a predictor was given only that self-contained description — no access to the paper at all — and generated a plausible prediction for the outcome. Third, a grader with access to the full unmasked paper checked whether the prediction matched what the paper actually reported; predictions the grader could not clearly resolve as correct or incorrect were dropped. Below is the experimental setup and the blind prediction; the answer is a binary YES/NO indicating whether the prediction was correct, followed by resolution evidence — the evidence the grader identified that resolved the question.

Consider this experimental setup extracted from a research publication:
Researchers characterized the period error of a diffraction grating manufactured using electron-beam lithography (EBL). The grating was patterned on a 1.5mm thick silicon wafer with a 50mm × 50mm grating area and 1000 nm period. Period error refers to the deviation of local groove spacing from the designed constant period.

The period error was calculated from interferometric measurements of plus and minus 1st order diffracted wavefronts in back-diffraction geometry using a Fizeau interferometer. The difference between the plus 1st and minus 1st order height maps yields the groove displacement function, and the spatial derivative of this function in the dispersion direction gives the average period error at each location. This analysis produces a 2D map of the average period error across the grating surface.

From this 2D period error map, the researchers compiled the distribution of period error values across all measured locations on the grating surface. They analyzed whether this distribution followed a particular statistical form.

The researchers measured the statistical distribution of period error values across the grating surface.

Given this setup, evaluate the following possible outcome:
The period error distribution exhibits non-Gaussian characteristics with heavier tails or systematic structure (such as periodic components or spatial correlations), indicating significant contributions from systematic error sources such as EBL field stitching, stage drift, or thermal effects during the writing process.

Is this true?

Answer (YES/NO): NO